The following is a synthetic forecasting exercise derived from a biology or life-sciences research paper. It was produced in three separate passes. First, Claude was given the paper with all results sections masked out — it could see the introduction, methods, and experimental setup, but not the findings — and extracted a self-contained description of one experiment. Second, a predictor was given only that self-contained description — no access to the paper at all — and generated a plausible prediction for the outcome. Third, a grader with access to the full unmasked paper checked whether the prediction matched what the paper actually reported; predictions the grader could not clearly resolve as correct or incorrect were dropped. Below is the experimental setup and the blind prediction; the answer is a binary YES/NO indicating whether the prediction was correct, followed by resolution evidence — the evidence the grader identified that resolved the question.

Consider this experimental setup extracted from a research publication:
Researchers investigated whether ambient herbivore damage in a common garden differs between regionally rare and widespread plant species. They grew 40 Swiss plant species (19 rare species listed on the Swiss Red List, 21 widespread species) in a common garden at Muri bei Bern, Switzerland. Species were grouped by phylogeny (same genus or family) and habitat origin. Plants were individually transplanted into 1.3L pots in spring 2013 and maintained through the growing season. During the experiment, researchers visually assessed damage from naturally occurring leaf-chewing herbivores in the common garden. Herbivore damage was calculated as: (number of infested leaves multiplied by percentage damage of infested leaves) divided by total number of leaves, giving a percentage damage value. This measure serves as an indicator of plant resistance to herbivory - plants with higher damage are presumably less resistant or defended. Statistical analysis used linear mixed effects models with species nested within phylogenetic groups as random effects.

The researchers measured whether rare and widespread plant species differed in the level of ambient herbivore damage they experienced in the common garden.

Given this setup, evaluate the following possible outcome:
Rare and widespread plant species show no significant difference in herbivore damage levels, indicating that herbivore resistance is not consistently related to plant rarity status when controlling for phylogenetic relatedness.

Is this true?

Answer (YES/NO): YES